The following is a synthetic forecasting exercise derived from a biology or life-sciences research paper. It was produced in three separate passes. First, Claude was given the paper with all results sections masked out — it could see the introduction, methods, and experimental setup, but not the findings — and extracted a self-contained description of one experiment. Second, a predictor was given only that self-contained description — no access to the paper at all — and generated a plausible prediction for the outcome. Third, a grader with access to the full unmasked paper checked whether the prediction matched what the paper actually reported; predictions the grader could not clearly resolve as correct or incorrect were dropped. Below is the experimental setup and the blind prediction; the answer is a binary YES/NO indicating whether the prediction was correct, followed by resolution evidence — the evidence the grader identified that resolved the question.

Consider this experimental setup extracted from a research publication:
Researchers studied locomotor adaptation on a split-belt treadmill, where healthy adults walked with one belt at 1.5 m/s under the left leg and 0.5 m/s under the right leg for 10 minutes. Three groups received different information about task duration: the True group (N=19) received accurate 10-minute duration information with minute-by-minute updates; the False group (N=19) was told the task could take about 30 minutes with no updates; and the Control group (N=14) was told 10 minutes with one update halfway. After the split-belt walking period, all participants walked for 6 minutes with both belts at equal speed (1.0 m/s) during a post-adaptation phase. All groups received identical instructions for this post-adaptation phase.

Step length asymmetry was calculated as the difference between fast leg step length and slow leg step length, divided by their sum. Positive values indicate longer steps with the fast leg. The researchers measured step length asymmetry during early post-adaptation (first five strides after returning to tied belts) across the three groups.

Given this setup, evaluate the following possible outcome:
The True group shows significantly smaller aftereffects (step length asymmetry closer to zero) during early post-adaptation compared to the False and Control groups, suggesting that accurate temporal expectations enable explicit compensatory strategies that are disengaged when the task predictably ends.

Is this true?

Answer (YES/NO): NO